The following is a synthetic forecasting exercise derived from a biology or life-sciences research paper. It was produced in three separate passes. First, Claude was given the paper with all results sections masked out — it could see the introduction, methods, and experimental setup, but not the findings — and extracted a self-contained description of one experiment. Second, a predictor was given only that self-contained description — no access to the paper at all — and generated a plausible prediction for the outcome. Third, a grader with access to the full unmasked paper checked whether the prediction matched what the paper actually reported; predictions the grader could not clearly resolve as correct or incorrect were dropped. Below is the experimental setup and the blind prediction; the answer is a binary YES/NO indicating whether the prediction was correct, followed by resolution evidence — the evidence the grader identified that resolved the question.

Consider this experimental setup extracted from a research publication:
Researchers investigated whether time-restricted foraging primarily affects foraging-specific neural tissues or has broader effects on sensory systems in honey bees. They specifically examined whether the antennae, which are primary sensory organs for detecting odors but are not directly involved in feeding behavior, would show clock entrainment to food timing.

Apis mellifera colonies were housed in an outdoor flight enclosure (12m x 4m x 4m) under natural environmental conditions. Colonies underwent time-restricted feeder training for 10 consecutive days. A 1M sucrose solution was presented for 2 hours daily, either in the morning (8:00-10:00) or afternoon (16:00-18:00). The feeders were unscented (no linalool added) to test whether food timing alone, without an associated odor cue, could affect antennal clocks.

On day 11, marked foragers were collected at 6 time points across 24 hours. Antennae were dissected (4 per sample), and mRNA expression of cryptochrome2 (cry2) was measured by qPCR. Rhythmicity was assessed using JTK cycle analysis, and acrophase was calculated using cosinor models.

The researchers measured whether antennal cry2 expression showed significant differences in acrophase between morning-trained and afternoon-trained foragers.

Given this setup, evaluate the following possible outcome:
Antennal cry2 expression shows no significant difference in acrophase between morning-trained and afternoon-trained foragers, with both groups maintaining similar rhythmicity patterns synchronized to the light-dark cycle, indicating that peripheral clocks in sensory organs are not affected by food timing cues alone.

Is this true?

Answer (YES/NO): YES